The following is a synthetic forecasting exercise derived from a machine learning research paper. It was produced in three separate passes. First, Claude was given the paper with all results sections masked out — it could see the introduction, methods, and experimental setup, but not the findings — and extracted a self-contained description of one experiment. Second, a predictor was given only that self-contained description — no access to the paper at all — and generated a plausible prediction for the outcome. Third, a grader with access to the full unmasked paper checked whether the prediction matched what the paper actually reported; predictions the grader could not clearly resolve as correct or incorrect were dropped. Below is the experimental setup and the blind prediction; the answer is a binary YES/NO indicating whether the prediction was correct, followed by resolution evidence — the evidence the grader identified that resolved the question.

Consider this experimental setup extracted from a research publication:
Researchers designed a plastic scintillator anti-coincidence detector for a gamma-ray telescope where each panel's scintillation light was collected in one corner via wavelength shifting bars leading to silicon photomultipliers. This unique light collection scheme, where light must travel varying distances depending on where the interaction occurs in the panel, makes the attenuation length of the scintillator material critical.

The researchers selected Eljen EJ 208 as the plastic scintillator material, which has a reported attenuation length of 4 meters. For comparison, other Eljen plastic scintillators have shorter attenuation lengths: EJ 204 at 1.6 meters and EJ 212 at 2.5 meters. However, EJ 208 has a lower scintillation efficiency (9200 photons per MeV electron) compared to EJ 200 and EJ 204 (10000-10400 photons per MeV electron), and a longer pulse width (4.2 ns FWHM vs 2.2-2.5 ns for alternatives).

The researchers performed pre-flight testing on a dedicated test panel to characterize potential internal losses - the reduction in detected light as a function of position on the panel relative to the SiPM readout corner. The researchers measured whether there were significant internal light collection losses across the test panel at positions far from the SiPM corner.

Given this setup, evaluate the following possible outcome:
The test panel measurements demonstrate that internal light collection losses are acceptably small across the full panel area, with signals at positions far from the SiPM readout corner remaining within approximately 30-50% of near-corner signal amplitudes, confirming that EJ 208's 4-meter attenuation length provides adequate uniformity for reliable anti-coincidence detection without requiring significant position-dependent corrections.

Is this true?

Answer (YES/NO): NO